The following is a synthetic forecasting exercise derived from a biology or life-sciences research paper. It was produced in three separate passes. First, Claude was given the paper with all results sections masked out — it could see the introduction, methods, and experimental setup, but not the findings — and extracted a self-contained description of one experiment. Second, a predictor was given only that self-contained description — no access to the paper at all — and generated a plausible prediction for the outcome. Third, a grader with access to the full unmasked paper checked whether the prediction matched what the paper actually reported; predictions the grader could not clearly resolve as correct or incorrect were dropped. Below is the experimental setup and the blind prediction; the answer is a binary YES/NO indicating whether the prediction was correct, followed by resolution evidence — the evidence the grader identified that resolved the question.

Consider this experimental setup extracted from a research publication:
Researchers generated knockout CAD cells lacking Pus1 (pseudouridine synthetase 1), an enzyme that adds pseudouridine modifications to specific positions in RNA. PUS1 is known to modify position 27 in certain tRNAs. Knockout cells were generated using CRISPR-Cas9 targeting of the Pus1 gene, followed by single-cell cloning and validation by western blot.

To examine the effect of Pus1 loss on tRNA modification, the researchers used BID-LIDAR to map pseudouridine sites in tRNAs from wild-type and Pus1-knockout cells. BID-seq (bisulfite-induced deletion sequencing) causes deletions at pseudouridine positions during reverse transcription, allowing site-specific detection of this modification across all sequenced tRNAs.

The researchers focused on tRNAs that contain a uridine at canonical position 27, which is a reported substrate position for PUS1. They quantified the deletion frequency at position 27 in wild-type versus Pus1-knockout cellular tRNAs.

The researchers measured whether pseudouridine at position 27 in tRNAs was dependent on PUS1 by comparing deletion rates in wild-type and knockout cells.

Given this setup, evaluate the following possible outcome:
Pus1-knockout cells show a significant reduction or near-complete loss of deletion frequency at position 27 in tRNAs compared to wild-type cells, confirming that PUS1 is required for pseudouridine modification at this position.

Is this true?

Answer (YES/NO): YES